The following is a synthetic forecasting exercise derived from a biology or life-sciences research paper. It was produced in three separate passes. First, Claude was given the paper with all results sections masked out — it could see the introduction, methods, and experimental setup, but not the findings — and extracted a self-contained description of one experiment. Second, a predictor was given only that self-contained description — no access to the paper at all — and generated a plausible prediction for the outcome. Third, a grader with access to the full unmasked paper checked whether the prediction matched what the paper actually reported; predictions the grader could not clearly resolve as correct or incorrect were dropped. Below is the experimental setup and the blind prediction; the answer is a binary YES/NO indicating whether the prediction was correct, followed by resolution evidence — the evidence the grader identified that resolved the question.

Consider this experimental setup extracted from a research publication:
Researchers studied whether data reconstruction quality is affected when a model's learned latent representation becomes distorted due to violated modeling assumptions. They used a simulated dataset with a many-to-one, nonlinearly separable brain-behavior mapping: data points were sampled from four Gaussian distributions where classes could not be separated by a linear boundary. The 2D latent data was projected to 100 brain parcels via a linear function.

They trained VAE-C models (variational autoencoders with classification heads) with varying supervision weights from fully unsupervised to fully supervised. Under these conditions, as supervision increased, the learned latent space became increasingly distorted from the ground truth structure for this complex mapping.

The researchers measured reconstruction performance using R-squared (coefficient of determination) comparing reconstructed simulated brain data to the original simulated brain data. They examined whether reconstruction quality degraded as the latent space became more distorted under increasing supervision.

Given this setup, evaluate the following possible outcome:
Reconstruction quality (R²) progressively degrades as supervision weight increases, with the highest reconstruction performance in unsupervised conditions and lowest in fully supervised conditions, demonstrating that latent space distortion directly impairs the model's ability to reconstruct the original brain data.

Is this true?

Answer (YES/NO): NO